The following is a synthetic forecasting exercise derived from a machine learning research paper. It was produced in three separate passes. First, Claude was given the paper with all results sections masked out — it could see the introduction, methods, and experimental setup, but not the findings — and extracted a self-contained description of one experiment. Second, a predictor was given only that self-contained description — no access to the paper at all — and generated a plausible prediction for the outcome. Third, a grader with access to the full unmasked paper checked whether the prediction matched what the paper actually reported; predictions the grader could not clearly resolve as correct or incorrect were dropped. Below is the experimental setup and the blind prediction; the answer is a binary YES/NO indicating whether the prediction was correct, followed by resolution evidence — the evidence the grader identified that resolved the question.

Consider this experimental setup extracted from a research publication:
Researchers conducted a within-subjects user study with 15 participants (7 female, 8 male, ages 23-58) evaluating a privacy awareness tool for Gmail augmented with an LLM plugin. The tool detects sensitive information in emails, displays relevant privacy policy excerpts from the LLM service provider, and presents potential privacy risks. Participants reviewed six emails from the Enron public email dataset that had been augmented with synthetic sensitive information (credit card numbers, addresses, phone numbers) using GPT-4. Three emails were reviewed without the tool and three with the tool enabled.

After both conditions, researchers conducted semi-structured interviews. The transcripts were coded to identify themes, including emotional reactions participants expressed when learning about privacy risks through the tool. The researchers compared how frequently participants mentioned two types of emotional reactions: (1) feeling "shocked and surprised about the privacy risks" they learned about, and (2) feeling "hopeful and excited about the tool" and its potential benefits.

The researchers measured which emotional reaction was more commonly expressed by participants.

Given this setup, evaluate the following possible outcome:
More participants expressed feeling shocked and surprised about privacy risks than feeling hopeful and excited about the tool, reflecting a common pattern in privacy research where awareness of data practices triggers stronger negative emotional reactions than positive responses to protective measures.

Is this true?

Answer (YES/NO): YES